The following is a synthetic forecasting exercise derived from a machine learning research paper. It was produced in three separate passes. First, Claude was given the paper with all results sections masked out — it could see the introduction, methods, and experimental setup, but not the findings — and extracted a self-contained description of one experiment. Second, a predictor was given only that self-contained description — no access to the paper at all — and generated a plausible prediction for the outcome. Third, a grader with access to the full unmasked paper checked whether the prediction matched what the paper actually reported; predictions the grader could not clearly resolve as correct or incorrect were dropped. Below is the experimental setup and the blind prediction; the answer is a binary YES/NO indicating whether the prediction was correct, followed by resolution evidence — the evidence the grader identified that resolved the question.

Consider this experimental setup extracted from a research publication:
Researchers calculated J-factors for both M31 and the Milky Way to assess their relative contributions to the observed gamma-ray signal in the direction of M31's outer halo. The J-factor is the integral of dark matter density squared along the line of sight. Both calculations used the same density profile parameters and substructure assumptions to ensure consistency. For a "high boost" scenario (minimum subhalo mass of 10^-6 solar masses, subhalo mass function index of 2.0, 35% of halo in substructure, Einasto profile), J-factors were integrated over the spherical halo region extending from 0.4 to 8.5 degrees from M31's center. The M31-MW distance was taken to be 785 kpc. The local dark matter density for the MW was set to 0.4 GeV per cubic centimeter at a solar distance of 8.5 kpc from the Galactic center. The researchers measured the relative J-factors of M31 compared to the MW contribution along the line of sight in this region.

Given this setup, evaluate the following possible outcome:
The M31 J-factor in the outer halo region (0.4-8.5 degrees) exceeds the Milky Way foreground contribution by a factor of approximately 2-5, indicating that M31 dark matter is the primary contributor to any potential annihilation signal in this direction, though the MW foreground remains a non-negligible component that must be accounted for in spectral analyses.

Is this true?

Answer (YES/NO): NO